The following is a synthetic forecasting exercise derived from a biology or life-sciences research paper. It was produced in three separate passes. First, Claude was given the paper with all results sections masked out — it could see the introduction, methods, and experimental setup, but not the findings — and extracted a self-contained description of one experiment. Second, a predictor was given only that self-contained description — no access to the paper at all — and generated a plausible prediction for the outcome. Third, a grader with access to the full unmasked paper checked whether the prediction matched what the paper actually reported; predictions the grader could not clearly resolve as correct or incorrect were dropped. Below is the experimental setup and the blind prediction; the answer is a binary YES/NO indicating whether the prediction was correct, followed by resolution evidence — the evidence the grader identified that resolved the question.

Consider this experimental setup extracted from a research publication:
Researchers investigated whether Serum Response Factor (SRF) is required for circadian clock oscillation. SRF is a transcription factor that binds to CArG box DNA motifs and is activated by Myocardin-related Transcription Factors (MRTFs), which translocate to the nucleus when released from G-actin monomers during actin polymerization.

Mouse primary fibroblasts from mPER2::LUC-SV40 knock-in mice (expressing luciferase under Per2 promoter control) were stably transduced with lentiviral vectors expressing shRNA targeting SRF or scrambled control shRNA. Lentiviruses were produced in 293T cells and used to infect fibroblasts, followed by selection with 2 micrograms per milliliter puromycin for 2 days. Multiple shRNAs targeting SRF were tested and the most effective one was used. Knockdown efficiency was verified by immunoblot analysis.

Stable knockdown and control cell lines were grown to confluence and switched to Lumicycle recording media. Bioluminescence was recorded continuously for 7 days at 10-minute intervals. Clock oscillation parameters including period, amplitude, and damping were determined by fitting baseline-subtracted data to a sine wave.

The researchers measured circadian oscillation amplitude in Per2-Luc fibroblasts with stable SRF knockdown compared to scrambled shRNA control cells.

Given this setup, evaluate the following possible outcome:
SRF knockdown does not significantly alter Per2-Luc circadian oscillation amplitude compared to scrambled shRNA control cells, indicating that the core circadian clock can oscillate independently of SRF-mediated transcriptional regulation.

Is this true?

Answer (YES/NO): YES